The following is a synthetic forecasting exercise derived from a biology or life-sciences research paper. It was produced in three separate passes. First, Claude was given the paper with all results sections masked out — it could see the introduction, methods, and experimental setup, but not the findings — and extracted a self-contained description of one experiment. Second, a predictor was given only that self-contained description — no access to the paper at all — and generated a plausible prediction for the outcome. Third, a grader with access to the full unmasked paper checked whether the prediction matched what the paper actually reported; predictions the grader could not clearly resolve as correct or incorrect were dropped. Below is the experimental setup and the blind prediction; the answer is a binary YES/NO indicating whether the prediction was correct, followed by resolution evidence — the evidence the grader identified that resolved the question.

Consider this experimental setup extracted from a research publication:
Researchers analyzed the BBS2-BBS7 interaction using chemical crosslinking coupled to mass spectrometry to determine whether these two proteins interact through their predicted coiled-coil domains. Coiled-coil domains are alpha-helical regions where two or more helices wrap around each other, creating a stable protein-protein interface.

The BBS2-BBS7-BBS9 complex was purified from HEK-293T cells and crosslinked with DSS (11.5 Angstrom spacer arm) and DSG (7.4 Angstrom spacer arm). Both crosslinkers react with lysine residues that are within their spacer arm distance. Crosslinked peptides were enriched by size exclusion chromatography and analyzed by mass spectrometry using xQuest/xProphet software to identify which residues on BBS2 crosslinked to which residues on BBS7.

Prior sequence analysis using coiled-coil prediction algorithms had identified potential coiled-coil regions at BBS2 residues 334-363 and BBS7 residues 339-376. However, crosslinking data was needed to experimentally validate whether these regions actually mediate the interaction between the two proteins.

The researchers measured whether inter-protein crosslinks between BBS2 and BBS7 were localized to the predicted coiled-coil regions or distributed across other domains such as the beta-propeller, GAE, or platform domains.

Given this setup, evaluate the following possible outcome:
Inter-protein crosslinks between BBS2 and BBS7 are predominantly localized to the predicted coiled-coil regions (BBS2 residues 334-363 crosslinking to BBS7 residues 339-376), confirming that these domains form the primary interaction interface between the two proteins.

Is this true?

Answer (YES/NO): NO